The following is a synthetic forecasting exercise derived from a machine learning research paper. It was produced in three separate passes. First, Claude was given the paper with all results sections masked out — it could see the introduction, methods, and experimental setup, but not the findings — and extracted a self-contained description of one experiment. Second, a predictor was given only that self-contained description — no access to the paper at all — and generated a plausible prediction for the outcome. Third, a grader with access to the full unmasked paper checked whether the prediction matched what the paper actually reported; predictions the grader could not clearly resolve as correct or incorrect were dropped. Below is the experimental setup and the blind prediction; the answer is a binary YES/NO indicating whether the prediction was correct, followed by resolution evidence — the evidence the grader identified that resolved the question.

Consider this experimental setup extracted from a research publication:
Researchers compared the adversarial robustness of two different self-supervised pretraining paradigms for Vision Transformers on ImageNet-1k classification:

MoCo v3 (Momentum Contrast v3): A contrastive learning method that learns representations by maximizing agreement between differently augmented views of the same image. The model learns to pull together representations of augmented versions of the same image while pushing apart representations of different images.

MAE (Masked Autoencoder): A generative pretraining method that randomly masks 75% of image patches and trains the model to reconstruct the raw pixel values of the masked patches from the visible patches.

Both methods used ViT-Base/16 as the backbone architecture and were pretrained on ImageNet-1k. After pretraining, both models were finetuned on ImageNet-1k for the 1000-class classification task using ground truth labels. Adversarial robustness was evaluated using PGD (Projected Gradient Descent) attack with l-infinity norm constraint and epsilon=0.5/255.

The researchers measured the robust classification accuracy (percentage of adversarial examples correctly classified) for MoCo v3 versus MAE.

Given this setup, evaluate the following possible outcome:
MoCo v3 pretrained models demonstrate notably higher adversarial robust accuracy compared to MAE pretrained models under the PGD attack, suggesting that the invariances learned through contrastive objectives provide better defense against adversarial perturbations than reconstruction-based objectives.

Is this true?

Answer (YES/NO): YES